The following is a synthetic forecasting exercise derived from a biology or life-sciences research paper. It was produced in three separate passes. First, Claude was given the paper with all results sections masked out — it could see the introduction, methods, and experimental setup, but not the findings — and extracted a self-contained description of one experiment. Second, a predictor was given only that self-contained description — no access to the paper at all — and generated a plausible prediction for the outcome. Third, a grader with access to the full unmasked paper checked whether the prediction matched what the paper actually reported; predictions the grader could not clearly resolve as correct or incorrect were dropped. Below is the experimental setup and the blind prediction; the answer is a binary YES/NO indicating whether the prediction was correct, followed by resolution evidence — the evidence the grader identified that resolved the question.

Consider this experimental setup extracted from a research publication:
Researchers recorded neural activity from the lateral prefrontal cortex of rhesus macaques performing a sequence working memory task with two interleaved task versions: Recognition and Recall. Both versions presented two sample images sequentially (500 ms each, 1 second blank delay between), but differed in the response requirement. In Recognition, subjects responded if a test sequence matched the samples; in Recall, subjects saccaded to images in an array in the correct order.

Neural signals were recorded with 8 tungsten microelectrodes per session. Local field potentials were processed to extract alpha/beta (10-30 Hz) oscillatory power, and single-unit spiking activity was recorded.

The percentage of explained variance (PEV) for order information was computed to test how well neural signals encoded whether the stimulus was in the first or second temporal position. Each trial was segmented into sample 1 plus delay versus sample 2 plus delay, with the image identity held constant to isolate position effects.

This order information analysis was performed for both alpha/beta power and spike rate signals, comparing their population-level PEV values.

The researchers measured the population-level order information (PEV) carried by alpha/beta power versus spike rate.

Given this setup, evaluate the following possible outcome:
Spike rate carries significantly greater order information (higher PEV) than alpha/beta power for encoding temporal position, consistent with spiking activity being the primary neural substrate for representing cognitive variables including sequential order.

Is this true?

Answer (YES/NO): NO